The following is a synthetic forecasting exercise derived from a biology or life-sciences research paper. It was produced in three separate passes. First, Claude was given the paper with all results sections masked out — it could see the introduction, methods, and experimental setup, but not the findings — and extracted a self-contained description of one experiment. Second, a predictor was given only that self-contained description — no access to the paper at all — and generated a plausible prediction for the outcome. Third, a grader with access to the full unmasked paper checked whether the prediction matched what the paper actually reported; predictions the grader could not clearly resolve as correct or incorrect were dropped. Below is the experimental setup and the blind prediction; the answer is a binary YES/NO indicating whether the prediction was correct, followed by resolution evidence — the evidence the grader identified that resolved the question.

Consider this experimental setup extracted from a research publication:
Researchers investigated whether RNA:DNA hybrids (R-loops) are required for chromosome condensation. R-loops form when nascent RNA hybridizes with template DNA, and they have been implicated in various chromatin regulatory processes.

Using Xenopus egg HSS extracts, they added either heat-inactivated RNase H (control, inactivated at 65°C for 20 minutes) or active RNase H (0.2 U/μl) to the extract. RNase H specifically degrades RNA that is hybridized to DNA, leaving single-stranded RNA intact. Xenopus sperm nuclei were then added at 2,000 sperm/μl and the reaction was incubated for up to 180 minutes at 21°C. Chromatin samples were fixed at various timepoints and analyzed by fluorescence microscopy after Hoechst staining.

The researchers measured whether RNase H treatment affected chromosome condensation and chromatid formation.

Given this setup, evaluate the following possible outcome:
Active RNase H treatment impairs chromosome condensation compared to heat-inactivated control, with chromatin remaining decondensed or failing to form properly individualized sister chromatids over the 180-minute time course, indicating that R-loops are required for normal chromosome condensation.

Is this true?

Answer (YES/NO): NO